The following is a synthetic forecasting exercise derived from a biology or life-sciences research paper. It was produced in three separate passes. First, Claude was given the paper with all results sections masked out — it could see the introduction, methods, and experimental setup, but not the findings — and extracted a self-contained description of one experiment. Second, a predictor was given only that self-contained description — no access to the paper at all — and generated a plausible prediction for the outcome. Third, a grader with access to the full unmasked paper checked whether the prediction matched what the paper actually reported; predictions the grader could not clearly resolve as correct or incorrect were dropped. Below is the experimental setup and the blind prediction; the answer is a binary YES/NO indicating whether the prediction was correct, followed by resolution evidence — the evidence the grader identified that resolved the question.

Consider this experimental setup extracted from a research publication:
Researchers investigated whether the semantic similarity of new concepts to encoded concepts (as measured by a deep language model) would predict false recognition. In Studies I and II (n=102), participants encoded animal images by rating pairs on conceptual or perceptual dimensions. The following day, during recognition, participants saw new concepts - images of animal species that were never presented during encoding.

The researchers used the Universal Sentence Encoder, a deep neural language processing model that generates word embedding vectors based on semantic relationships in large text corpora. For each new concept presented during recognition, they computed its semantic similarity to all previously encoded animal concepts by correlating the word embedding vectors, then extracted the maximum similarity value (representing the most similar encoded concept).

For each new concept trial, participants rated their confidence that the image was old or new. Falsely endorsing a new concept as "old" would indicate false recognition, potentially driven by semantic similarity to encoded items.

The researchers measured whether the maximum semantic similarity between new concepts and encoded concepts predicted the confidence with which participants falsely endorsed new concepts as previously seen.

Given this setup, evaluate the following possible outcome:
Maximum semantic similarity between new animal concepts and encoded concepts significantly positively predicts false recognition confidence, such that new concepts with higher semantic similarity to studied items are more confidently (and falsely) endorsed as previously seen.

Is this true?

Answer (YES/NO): NO